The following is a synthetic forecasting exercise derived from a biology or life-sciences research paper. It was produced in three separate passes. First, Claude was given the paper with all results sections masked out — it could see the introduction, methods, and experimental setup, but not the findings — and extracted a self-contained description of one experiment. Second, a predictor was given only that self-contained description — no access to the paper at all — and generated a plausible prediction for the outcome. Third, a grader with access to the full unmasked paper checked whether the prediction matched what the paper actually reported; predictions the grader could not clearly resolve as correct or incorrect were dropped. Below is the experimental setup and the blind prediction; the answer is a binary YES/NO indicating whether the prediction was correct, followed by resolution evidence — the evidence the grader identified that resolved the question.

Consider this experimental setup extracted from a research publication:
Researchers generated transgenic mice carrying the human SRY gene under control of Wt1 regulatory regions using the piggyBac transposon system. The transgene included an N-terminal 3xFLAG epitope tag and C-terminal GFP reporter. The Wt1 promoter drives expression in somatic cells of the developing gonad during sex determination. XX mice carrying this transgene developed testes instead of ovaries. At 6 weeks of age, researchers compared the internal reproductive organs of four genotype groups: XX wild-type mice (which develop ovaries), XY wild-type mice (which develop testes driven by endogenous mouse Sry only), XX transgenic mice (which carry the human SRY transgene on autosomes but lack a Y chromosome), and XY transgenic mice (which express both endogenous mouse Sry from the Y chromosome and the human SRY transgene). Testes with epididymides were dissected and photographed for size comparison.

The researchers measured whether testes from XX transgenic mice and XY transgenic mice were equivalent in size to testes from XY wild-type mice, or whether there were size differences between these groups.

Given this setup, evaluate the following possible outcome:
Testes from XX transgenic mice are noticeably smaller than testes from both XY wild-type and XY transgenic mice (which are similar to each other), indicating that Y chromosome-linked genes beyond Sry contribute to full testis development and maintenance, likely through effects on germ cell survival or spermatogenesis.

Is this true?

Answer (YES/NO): NO